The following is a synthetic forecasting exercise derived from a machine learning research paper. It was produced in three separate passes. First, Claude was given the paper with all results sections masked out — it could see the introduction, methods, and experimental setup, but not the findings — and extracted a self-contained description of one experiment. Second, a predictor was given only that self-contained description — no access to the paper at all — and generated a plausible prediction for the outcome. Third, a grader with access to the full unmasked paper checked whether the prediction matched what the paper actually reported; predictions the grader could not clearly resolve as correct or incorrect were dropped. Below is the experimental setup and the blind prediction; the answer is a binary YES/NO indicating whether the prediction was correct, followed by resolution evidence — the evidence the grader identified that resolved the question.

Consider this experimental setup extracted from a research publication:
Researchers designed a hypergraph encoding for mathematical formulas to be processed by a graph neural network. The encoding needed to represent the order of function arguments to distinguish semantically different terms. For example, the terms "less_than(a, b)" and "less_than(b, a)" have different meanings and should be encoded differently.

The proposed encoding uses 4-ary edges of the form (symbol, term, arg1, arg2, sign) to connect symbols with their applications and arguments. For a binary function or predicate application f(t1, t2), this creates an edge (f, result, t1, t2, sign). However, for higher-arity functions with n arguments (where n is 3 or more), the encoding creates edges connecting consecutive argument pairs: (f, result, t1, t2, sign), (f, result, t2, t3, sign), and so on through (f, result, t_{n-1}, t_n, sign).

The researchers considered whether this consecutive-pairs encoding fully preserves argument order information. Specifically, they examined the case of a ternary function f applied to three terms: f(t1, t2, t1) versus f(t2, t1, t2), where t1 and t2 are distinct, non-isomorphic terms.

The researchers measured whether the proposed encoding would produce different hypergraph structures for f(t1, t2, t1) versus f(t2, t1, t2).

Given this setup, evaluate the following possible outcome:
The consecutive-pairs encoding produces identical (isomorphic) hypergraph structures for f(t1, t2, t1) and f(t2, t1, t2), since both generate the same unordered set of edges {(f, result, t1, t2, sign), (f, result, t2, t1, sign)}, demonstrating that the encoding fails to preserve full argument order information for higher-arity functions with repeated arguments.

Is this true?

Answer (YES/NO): YES